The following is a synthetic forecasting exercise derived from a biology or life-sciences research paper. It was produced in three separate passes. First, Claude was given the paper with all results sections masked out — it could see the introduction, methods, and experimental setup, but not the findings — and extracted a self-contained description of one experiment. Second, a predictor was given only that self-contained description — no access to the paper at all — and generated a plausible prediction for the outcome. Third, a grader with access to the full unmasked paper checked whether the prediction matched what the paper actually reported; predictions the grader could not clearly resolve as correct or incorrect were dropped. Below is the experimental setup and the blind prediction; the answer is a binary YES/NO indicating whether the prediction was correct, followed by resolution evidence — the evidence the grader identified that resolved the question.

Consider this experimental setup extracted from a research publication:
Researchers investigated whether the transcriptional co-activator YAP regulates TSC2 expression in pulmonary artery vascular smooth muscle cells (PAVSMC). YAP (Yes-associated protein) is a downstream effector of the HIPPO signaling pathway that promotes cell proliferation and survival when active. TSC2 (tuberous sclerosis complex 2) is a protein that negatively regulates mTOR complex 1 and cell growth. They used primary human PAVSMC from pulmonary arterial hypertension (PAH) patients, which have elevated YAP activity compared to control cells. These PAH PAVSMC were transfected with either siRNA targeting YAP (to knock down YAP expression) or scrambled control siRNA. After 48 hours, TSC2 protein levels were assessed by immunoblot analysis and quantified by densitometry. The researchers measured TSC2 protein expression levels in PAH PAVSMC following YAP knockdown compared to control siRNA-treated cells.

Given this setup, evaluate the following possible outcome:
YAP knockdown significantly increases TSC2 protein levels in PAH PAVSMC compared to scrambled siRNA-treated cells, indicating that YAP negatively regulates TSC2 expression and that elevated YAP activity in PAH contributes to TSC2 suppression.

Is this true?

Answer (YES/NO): YES